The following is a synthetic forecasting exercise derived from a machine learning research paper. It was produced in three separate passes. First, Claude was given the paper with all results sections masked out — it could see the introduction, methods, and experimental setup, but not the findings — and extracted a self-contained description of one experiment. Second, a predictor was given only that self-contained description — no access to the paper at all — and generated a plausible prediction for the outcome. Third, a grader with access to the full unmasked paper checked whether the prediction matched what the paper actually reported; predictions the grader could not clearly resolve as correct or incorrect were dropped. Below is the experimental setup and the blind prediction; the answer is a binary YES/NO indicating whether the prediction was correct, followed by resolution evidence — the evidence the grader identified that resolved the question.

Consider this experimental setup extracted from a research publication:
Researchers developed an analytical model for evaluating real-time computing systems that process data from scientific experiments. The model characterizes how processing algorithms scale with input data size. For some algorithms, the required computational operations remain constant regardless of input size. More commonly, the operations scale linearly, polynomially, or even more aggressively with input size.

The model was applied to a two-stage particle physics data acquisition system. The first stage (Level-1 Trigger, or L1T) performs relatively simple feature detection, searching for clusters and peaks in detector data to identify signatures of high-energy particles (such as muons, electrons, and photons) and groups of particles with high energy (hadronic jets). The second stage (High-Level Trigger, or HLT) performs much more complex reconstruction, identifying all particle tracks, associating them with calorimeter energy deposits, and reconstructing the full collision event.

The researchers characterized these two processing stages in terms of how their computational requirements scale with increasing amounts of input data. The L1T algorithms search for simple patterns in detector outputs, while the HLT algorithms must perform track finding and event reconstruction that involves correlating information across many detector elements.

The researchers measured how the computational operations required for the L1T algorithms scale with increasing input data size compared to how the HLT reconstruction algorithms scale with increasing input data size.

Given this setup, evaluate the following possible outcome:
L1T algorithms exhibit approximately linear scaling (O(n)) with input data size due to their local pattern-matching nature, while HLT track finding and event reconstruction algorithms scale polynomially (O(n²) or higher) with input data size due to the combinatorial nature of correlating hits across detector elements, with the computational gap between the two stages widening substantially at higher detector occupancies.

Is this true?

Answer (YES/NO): NO